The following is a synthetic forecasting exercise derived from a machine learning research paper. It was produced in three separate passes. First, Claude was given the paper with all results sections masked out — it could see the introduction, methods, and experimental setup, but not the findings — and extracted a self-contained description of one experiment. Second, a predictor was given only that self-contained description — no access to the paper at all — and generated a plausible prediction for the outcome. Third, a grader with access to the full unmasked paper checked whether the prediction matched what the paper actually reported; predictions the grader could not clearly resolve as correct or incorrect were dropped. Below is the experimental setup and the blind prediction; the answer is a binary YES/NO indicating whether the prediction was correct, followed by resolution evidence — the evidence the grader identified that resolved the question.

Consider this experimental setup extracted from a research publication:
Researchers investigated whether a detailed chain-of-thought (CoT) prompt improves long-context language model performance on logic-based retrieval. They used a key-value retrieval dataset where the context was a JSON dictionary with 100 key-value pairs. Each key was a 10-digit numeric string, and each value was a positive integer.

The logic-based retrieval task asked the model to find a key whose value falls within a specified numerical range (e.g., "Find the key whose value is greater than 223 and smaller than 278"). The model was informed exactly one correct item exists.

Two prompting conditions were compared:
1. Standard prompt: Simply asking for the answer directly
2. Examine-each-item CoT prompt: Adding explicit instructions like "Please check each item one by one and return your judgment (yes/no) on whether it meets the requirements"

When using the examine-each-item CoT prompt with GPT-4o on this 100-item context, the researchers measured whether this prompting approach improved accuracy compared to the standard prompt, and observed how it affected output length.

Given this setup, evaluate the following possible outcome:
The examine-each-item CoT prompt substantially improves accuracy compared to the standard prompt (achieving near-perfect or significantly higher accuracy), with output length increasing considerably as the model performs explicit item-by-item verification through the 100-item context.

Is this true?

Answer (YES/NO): YES